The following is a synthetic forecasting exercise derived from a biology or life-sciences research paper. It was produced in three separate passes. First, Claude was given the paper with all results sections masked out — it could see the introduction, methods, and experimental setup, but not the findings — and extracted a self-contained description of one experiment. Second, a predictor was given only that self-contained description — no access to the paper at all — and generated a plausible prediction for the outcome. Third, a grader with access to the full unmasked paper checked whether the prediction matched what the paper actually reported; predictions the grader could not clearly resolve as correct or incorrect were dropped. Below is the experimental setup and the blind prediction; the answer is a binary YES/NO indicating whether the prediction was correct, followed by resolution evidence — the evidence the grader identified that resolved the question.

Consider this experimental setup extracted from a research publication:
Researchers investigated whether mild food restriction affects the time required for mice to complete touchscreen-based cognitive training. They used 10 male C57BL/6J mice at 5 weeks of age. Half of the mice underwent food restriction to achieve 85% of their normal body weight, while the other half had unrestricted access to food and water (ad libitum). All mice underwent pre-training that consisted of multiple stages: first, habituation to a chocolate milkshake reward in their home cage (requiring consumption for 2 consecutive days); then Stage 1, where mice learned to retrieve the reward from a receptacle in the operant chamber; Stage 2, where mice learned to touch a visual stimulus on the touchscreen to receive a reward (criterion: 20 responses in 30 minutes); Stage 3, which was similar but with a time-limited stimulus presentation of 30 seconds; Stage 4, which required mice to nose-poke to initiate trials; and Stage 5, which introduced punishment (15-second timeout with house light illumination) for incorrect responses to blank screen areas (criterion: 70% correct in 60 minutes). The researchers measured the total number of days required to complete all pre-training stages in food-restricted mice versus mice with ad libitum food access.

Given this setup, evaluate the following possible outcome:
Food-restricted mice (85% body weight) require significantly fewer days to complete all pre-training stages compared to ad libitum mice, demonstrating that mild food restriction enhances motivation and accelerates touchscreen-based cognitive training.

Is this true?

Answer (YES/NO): YES